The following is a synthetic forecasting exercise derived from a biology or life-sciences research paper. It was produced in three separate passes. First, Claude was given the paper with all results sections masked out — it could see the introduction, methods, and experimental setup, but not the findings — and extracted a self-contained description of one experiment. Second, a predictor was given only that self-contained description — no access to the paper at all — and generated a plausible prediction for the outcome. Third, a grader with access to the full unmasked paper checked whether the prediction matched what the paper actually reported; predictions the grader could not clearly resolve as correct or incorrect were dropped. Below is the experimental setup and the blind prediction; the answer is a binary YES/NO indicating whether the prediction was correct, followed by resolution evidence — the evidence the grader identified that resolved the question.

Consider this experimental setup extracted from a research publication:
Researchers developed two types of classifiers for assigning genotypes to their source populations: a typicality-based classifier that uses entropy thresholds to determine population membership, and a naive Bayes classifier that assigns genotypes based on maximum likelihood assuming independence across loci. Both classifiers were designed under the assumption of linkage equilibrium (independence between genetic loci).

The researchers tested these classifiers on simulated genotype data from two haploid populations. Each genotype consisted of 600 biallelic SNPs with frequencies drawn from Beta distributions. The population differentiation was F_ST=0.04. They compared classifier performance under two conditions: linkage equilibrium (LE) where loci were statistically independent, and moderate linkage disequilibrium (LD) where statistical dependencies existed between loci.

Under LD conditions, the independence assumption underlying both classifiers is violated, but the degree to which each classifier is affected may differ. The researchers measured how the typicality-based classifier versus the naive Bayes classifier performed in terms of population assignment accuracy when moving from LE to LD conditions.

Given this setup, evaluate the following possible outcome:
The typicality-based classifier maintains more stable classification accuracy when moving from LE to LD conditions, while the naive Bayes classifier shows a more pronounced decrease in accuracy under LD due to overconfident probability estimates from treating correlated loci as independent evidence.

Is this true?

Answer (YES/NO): NO